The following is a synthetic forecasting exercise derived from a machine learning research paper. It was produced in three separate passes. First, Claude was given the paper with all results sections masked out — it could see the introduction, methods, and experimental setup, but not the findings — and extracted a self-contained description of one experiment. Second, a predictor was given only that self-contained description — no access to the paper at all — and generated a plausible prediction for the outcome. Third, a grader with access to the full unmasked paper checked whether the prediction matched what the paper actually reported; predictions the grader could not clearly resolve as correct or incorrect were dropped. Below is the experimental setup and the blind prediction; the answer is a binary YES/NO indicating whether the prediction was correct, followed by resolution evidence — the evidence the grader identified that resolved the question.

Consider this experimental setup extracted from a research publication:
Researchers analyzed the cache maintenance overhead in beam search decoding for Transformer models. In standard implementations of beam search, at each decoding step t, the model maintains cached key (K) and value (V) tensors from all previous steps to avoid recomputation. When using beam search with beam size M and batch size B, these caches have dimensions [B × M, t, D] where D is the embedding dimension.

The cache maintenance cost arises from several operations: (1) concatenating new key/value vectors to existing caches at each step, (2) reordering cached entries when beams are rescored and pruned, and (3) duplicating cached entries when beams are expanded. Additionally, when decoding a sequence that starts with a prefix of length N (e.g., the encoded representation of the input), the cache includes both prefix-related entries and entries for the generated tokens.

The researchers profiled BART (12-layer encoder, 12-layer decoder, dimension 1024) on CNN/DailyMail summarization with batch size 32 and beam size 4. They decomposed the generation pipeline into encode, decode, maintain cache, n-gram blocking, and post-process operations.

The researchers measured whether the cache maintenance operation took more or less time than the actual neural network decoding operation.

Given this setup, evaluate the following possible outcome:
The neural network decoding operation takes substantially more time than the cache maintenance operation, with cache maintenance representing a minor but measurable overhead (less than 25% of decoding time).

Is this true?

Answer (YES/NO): NO